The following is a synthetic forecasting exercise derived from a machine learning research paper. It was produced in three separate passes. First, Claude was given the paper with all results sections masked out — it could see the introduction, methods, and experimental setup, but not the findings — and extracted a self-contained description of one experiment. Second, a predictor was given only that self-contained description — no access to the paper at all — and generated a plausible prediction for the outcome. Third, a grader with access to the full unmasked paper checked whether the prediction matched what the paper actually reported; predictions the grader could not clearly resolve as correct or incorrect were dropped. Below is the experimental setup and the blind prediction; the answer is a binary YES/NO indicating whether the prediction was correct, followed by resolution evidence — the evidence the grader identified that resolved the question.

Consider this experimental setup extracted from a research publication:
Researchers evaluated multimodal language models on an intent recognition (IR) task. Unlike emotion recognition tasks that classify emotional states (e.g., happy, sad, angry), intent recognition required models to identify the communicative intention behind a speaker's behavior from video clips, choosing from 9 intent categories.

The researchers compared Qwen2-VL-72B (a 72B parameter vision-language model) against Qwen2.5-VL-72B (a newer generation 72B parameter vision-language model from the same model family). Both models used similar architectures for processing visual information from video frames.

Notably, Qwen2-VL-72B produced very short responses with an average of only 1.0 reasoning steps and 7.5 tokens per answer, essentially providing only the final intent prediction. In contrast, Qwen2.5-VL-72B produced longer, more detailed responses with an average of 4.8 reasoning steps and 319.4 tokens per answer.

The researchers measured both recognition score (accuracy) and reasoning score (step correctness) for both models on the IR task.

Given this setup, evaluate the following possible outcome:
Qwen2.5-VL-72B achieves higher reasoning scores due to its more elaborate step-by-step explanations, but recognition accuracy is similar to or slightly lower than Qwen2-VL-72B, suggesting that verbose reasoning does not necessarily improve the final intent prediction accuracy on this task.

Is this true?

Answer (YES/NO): YES